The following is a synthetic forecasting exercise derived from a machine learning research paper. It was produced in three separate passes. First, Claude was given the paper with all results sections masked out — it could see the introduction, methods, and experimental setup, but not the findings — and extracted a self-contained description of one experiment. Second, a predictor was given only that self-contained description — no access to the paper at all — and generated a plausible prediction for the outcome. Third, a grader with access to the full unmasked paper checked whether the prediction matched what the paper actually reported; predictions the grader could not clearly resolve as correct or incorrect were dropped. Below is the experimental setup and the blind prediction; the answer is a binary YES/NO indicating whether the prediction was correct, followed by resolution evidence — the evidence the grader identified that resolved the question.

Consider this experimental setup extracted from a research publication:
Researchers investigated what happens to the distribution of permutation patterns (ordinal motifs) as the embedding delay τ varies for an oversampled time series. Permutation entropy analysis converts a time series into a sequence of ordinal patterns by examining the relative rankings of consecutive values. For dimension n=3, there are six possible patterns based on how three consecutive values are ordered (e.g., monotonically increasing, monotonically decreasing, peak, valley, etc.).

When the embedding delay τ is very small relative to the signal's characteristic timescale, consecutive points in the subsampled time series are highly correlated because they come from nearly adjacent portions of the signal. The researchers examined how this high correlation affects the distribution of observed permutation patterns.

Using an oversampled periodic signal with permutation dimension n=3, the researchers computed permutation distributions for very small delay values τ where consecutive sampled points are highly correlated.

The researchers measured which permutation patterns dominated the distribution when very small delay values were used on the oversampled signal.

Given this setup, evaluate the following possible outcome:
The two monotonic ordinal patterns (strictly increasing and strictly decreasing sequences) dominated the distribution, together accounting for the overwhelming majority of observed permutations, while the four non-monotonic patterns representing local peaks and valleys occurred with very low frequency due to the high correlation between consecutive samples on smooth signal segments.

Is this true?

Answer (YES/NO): YES